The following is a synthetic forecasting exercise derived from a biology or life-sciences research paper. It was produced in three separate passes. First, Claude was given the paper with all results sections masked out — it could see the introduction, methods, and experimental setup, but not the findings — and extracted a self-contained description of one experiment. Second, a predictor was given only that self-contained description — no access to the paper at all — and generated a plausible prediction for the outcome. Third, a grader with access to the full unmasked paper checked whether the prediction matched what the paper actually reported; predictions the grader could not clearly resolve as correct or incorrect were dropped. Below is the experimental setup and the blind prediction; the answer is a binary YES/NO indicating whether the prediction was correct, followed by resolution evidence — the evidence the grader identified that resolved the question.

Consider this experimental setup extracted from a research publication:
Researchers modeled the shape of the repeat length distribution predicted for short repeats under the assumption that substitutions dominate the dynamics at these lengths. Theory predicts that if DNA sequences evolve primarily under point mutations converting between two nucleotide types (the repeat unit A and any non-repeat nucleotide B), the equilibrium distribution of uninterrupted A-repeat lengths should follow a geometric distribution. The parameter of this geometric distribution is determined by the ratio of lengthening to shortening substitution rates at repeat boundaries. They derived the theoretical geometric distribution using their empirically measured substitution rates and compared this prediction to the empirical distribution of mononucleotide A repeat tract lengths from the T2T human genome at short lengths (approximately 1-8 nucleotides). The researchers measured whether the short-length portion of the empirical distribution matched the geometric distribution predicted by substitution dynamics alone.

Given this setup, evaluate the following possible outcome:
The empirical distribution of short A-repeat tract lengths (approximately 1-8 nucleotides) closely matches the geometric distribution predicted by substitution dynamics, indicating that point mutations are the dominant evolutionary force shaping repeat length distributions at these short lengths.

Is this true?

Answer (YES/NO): YES